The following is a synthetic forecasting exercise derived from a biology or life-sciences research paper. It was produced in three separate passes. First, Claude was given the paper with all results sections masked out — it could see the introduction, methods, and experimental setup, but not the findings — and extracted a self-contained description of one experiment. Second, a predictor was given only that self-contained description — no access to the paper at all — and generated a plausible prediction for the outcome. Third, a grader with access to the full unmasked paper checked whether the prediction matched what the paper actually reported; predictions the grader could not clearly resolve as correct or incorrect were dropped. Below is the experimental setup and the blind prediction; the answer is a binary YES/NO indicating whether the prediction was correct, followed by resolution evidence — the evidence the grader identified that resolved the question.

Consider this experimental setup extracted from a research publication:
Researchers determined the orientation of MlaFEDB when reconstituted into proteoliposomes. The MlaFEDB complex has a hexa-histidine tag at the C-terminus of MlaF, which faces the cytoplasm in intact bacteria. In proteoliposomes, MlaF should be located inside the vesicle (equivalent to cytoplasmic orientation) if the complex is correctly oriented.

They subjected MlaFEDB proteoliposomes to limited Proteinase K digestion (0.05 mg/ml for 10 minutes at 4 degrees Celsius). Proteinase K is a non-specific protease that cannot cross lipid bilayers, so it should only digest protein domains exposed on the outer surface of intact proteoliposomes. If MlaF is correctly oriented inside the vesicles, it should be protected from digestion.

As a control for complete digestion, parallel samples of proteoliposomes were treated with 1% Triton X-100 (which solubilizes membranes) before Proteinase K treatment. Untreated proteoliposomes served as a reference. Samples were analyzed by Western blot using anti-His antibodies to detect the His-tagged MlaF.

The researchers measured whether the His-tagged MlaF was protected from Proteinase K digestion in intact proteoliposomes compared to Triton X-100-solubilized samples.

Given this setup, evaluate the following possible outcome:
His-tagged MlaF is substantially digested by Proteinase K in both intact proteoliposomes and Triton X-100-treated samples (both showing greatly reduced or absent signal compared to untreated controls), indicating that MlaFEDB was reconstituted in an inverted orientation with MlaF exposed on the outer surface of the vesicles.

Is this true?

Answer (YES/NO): YES